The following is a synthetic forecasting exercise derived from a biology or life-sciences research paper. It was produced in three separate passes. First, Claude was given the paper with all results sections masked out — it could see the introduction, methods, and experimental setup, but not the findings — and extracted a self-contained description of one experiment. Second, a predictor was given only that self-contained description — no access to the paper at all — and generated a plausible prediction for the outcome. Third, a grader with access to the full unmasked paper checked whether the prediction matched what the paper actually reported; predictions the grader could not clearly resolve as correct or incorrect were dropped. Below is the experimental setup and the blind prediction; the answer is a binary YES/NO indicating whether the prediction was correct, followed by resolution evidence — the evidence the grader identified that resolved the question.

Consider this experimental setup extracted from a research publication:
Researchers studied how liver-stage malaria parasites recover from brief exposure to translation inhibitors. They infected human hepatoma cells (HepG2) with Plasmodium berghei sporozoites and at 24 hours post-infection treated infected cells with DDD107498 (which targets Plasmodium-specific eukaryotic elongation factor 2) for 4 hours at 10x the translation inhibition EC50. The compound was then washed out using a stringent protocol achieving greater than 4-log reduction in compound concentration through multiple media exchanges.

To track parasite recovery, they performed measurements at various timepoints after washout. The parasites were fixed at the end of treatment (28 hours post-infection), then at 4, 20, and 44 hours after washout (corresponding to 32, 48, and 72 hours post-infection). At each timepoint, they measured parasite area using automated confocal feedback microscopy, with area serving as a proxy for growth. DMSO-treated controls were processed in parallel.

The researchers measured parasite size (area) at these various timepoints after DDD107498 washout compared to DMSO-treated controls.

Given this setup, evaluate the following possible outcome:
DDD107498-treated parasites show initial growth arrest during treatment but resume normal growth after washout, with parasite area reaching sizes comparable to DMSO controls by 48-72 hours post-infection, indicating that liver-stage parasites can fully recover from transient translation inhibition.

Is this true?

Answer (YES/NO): NO